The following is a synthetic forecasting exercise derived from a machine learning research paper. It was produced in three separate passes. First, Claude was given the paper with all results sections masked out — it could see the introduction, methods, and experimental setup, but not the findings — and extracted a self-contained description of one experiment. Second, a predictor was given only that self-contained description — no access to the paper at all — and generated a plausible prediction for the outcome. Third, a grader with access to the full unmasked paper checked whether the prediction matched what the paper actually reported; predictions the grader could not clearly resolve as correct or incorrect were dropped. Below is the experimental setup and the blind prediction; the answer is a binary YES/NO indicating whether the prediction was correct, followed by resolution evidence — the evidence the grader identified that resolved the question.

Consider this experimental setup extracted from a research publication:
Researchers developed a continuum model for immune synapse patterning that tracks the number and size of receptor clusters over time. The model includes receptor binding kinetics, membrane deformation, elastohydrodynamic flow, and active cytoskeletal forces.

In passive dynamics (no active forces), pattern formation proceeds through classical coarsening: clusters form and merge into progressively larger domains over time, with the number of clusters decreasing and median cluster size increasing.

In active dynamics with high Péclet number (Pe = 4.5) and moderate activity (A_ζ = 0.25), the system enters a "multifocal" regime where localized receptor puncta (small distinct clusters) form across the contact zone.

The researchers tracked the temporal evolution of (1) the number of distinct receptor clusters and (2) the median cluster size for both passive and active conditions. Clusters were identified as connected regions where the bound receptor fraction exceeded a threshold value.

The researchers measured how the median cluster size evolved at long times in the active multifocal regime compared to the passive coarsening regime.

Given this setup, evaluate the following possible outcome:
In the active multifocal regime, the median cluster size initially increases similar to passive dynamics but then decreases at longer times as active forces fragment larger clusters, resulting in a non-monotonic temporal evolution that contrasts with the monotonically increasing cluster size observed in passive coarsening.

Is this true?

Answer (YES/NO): NO